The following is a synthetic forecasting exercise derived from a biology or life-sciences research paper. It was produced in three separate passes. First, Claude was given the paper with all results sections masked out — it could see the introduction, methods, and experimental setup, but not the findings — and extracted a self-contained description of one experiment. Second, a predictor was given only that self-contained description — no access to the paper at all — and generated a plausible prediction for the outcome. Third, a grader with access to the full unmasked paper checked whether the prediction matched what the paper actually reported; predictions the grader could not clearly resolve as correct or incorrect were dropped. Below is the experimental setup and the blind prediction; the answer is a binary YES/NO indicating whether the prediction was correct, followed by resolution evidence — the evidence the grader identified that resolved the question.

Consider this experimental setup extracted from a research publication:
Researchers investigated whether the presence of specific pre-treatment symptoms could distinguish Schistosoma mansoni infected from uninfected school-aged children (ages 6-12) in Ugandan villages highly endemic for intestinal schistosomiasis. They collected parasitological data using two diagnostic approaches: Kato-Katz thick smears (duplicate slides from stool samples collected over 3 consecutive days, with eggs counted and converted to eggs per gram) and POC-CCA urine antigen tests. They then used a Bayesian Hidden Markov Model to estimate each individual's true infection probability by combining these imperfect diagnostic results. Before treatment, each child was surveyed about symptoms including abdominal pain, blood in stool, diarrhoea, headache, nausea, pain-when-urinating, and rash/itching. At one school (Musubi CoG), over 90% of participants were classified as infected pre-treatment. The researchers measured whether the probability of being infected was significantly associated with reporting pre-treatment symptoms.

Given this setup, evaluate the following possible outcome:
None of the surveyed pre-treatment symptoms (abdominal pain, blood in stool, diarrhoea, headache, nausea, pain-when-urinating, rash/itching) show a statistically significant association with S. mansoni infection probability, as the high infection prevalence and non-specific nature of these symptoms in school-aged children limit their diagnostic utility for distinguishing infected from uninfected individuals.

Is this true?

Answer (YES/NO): YES